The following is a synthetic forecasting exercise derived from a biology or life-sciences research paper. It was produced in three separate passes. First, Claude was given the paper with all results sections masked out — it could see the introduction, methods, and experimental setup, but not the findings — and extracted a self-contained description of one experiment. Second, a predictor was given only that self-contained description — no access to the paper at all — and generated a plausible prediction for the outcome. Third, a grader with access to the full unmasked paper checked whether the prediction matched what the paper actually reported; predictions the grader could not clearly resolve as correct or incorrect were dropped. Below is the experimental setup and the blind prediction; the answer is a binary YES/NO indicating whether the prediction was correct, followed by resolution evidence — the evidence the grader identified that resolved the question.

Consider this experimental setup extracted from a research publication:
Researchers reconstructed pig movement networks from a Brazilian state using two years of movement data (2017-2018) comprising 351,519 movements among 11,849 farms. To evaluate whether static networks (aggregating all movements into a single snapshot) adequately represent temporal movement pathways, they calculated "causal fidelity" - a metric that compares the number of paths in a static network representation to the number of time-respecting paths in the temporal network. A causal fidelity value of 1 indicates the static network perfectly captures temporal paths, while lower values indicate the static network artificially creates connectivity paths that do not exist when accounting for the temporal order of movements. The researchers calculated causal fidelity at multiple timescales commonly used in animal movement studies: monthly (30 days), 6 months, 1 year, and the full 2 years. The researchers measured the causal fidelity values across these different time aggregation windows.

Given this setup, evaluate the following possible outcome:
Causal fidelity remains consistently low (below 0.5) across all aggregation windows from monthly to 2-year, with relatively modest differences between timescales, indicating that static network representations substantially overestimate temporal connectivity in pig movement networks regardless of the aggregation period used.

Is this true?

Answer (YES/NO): NO